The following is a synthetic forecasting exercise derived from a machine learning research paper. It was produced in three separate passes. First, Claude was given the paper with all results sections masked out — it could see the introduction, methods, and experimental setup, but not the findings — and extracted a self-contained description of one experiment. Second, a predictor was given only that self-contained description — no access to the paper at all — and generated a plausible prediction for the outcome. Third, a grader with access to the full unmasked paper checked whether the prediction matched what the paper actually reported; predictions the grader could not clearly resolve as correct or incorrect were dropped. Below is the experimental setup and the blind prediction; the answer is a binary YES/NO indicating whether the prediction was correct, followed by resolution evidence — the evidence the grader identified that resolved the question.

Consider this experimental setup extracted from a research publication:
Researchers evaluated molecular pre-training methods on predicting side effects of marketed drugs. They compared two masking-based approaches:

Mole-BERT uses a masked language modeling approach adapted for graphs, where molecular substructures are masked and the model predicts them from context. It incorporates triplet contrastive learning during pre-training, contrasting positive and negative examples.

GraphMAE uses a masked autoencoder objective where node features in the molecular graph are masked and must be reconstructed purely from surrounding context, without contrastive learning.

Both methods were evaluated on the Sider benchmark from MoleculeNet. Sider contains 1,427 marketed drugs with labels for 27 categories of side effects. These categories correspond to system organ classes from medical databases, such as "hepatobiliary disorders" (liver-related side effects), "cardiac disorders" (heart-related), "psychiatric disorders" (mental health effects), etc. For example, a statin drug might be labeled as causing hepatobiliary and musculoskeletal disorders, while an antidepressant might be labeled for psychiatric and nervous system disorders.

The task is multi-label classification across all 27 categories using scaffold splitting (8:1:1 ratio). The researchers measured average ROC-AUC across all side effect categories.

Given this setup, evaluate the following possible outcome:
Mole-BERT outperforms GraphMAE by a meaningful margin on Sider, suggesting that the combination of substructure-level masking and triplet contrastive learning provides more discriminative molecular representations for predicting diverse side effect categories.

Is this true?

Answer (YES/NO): YES